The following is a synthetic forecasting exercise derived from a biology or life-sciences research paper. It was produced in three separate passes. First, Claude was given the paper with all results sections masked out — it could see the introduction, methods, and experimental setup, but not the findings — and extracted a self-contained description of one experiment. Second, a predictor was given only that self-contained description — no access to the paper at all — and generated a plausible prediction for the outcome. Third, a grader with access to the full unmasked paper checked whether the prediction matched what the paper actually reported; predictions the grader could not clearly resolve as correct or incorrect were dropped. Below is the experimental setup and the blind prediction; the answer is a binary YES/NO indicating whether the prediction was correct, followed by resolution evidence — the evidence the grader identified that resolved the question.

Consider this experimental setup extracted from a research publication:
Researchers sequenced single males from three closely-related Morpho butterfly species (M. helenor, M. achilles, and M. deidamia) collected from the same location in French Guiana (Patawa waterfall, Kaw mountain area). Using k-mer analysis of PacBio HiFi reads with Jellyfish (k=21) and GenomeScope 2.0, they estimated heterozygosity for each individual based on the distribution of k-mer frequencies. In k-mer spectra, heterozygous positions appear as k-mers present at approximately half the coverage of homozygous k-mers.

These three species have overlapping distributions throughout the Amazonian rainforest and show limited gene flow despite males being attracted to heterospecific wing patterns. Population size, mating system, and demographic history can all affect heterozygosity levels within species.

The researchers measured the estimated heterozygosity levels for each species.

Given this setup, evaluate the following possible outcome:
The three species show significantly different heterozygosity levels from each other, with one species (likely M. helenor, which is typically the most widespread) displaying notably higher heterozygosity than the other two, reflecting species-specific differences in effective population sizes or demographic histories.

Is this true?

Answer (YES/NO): YES